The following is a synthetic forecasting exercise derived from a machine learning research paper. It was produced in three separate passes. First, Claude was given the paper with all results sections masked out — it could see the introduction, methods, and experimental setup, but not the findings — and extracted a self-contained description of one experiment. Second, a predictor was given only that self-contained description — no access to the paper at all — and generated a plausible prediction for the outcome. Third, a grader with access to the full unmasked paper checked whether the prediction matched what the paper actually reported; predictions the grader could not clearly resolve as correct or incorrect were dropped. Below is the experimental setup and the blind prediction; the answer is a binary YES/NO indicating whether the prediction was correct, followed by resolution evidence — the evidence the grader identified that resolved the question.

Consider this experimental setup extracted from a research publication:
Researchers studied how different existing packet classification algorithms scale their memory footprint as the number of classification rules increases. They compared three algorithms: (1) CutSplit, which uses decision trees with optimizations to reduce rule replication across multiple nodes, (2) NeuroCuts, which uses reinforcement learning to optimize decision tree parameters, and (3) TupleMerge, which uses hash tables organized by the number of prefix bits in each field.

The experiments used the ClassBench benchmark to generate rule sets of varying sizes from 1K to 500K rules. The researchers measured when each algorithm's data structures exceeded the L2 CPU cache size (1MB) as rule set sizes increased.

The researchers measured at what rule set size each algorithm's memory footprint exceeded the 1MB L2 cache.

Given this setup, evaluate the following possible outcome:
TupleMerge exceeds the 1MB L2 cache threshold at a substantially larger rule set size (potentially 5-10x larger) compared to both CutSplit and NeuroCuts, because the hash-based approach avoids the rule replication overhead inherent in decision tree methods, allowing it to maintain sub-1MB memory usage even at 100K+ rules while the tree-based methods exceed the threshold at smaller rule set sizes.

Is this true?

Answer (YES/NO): NO